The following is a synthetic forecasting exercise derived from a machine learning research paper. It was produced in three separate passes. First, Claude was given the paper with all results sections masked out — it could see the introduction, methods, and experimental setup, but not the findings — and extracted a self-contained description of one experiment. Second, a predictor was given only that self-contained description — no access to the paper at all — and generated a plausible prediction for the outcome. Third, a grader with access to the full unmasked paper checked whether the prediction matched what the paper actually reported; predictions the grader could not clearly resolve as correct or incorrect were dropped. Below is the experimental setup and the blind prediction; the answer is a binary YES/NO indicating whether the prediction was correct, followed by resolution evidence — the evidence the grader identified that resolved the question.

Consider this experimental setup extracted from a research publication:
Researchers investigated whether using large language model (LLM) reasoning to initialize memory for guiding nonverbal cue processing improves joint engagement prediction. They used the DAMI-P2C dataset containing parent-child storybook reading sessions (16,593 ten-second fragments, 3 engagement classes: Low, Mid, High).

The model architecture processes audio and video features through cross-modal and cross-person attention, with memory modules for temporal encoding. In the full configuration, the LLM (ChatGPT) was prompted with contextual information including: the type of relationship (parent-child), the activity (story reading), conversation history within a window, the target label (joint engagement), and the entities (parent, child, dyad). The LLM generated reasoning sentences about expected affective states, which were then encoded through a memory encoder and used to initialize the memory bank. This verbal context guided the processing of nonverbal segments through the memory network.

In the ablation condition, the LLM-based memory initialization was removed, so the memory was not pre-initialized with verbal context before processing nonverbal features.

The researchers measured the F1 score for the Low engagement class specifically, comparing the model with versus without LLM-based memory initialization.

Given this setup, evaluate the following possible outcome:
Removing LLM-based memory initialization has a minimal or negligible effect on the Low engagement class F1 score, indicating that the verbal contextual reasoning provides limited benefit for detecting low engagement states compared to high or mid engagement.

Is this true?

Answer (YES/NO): NO